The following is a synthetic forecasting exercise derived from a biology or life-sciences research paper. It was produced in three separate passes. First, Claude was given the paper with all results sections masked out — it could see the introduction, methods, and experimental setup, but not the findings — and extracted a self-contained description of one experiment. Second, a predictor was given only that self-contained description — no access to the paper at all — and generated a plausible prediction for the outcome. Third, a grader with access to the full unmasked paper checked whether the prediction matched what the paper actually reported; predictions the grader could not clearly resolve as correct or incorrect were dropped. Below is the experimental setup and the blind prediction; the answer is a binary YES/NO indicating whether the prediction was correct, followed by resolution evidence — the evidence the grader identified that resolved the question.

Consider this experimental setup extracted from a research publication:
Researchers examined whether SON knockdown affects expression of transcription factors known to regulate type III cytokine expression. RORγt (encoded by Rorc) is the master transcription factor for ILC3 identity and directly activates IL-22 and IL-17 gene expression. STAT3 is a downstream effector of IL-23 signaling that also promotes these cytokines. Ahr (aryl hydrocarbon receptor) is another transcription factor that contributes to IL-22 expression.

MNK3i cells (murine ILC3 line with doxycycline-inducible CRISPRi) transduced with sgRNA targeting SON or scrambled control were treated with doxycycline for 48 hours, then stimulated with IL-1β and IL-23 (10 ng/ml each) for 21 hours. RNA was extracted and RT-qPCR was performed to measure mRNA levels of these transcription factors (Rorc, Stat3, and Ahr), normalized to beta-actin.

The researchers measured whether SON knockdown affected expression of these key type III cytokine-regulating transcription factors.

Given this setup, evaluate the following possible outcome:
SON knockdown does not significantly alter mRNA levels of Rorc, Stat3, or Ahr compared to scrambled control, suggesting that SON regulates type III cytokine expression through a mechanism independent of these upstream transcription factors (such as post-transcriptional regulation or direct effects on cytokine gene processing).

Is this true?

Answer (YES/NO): YES